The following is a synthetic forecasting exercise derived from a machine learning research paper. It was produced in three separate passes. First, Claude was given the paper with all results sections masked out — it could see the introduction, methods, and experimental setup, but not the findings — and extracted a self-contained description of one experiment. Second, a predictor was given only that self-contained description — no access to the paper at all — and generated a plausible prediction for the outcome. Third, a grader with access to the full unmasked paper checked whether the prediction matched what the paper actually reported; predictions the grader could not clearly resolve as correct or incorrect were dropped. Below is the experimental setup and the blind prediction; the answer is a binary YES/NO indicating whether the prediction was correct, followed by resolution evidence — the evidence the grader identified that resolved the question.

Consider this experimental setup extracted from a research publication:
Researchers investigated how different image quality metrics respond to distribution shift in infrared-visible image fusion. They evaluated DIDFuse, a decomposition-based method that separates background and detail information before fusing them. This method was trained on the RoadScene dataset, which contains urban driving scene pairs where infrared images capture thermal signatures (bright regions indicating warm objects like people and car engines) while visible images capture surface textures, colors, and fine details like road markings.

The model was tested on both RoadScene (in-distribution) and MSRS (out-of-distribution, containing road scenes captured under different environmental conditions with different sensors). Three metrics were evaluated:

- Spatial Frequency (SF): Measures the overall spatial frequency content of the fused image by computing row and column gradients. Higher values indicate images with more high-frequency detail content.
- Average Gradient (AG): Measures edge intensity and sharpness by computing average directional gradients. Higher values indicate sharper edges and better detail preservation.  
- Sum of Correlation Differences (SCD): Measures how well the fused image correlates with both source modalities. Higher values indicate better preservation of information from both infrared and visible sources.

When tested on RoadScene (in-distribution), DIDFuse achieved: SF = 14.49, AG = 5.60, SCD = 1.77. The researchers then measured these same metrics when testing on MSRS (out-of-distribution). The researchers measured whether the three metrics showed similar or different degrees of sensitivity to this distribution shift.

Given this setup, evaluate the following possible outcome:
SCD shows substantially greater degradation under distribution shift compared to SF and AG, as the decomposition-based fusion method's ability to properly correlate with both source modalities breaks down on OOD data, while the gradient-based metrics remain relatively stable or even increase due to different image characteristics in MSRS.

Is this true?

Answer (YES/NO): NO